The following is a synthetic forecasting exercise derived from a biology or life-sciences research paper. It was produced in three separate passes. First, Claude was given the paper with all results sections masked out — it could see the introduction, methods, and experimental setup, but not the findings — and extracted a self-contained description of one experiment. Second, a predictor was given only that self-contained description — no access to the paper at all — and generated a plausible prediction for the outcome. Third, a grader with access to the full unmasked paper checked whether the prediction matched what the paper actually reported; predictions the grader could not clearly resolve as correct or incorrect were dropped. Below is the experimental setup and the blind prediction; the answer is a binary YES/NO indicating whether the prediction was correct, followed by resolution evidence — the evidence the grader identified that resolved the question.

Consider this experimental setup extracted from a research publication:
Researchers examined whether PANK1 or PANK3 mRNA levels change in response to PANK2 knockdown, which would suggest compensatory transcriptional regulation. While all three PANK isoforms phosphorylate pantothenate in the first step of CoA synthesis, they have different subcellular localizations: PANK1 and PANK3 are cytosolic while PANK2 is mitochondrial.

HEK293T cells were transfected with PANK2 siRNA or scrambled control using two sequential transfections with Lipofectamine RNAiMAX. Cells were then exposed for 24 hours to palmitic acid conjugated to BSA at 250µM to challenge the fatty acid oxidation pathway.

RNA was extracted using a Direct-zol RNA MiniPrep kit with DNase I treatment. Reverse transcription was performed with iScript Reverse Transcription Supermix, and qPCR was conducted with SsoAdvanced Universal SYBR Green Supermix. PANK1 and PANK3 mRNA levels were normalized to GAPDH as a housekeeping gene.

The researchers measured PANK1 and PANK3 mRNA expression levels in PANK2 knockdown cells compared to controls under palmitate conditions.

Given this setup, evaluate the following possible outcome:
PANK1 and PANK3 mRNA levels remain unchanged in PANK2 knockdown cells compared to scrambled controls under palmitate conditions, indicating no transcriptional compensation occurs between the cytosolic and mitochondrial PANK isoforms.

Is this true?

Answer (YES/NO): NO